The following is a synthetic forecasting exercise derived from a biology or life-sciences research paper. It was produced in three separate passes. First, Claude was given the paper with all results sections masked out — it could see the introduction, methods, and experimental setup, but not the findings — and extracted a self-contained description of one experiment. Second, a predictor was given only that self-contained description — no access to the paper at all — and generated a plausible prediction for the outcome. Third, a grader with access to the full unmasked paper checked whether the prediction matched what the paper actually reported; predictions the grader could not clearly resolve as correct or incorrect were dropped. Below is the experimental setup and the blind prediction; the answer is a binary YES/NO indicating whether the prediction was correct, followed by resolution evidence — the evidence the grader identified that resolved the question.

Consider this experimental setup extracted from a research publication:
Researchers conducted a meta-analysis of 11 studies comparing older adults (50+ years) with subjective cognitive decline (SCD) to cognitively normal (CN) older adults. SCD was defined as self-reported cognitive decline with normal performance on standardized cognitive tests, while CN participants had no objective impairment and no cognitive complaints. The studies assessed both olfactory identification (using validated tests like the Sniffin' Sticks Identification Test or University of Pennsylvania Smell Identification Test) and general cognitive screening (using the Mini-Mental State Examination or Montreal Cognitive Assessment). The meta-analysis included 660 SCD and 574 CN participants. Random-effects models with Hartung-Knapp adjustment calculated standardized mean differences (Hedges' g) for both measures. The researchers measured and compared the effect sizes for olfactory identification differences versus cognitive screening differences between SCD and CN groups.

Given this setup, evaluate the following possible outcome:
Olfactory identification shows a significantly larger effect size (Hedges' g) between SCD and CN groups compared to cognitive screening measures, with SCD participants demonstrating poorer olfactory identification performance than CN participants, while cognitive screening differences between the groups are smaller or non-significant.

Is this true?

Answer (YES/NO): NO